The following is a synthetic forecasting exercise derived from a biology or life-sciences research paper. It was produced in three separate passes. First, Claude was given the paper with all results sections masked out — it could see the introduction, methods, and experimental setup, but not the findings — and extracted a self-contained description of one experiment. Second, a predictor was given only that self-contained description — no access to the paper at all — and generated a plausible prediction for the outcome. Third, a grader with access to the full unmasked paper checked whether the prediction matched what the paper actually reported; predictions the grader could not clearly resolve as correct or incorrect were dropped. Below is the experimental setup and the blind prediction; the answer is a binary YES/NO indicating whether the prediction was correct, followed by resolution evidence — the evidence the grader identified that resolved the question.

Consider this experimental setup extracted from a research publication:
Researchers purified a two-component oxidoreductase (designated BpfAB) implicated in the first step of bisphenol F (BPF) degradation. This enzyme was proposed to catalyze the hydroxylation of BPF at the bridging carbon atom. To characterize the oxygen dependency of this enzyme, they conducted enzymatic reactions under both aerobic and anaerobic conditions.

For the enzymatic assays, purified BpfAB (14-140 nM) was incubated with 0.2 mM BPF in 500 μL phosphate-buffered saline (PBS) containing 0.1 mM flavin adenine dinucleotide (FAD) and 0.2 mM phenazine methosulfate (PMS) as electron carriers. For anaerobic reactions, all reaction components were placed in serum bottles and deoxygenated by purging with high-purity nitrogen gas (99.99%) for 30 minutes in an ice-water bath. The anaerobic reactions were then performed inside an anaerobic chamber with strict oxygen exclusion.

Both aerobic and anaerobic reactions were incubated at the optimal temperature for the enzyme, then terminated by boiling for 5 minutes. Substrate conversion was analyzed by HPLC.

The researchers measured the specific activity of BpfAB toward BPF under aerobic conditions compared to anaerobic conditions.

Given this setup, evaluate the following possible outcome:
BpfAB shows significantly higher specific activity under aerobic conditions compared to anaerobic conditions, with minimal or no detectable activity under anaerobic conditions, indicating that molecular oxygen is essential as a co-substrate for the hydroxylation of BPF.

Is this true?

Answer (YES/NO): NO